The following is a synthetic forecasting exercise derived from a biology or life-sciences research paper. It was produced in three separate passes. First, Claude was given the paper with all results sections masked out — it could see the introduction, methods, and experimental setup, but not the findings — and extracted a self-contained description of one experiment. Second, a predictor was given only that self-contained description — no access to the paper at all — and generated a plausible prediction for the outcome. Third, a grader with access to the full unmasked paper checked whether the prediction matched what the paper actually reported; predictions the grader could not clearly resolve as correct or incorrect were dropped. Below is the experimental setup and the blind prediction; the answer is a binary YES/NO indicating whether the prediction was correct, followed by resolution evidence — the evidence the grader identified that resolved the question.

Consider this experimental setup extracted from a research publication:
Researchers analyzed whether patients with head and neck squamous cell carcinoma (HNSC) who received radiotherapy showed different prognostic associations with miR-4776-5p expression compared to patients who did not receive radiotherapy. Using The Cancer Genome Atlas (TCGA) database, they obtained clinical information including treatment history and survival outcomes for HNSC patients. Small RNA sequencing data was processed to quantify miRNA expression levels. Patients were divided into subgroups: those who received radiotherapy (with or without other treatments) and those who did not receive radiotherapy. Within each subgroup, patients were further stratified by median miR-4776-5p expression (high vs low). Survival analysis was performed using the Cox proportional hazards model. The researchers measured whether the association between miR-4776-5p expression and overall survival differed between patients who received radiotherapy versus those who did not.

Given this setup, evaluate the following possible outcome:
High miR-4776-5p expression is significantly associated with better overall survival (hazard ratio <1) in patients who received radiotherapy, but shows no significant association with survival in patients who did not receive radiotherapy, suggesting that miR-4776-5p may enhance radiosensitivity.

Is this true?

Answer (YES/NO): YES